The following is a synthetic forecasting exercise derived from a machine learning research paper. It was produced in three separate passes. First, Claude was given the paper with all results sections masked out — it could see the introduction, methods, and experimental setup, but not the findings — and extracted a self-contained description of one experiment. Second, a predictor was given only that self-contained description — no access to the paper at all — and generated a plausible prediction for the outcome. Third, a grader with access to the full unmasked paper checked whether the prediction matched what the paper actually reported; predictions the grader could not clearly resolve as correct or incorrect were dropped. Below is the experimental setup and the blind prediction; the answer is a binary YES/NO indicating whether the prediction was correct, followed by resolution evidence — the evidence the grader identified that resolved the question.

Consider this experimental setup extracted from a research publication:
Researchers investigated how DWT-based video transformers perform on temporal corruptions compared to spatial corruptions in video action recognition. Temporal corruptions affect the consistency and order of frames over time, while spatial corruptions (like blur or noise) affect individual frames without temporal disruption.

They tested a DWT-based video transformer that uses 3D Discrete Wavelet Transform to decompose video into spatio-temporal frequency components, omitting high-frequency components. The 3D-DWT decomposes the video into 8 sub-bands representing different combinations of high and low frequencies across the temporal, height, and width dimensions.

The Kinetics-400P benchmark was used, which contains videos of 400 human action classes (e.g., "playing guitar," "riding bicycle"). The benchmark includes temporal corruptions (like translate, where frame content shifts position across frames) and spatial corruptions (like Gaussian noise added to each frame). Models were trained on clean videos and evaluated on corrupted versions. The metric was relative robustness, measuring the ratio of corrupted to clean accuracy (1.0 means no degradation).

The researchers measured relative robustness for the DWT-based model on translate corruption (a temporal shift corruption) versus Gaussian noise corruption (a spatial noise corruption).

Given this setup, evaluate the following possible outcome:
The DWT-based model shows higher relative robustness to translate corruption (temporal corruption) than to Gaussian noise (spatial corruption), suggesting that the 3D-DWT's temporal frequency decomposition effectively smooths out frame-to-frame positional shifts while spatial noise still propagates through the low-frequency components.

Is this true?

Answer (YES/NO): NO